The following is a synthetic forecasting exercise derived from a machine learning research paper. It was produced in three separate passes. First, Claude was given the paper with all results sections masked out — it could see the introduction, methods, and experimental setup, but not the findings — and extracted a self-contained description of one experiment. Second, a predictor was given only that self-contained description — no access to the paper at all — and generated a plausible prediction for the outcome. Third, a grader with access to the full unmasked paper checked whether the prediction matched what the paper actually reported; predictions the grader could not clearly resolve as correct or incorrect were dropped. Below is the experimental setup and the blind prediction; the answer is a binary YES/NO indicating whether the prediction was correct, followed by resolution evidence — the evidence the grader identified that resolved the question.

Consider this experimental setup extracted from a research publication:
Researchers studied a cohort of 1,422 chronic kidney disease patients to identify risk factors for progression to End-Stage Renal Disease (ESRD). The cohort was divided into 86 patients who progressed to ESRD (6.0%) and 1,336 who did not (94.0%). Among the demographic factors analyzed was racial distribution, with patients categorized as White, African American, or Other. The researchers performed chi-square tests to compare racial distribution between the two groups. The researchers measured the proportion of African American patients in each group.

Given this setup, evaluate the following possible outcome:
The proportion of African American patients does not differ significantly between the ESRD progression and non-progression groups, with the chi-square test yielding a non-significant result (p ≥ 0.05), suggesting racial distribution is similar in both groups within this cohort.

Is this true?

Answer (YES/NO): NO